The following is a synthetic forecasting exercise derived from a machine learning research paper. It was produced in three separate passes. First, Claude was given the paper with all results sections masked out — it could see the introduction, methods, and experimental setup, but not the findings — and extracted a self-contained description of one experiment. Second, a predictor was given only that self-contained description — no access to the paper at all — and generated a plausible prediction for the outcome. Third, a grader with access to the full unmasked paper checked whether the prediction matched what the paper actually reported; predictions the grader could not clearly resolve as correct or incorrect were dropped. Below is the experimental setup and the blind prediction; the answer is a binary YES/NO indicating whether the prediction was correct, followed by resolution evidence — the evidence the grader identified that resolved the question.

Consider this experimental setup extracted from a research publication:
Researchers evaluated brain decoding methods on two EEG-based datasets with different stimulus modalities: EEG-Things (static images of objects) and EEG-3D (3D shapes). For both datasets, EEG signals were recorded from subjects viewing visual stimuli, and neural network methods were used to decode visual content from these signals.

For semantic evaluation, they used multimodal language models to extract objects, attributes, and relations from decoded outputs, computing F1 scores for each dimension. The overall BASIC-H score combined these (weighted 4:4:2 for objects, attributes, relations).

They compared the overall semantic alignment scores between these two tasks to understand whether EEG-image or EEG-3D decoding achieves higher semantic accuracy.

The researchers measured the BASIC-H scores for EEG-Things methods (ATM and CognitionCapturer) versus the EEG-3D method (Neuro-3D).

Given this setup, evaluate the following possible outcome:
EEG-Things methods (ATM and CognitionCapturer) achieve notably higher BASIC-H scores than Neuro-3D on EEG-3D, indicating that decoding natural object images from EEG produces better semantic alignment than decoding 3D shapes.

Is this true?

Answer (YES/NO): YES